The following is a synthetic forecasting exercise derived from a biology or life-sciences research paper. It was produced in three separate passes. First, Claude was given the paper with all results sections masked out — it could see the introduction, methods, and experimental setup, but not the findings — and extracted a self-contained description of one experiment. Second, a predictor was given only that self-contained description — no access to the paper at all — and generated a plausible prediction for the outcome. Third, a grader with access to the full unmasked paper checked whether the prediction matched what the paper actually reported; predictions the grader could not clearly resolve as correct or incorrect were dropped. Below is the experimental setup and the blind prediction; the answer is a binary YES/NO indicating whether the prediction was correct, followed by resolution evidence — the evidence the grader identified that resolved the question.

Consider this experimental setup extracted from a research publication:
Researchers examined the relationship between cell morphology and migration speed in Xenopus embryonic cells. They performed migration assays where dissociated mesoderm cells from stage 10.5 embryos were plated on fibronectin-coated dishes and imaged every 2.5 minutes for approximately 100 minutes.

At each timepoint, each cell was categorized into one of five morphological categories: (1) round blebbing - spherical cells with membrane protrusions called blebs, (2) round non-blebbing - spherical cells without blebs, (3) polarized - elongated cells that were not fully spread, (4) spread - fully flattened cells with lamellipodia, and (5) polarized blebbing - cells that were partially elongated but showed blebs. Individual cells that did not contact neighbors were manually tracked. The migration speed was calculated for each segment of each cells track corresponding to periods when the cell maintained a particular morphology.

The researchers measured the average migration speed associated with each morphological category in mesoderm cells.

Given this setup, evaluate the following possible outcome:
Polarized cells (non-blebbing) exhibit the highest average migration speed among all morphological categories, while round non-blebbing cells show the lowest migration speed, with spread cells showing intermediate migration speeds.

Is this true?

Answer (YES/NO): NO